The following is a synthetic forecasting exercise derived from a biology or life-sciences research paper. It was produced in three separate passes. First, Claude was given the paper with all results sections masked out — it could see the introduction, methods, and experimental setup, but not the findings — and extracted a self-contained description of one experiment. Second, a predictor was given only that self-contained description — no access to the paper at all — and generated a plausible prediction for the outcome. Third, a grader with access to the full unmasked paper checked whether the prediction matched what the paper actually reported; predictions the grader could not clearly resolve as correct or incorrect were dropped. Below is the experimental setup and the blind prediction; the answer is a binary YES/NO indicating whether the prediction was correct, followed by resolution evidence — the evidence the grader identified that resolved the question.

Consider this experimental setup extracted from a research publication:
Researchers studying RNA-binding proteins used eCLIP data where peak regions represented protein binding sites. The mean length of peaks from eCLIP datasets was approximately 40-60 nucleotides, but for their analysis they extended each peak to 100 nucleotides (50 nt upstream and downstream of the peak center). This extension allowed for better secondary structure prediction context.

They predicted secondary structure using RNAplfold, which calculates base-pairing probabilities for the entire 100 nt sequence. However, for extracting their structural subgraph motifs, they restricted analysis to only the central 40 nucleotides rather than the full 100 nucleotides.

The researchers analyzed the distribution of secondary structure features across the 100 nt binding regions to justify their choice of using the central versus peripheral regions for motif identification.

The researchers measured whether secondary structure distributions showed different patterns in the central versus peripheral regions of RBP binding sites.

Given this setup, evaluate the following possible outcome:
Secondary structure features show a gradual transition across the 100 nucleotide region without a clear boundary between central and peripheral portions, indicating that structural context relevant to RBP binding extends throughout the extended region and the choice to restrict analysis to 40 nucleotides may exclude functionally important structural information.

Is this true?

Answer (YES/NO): NO